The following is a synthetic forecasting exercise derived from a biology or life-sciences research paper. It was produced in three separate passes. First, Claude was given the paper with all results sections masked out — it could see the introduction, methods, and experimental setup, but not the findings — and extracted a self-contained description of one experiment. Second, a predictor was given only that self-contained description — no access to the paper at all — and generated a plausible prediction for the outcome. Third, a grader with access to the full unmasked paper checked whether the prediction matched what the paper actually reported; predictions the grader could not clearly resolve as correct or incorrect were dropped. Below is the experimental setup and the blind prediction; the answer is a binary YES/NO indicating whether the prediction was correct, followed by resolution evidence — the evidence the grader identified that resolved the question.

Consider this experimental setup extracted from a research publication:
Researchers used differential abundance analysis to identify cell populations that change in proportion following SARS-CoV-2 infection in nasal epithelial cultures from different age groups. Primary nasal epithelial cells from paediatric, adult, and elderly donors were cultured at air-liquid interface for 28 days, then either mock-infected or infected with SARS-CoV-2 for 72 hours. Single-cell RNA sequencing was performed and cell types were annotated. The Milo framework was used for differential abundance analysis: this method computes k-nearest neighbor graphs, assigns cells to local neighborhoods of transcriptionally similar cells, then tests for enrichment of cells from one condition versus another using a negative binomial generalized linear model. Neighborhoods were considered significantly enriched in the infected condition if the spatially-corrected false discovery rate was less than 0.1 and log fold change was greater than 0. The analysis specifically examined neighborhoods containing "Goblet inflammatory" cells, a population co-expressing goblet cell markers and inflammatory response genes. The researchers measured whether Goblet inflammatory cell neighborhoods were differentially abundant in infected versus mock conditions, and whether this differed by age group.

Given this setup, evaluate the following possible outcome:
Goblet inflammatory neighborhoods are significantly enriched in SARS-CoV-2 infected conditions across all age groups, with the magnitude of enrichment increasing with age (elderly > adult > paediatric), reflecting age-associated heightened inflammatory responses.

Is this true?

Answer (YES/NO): NO